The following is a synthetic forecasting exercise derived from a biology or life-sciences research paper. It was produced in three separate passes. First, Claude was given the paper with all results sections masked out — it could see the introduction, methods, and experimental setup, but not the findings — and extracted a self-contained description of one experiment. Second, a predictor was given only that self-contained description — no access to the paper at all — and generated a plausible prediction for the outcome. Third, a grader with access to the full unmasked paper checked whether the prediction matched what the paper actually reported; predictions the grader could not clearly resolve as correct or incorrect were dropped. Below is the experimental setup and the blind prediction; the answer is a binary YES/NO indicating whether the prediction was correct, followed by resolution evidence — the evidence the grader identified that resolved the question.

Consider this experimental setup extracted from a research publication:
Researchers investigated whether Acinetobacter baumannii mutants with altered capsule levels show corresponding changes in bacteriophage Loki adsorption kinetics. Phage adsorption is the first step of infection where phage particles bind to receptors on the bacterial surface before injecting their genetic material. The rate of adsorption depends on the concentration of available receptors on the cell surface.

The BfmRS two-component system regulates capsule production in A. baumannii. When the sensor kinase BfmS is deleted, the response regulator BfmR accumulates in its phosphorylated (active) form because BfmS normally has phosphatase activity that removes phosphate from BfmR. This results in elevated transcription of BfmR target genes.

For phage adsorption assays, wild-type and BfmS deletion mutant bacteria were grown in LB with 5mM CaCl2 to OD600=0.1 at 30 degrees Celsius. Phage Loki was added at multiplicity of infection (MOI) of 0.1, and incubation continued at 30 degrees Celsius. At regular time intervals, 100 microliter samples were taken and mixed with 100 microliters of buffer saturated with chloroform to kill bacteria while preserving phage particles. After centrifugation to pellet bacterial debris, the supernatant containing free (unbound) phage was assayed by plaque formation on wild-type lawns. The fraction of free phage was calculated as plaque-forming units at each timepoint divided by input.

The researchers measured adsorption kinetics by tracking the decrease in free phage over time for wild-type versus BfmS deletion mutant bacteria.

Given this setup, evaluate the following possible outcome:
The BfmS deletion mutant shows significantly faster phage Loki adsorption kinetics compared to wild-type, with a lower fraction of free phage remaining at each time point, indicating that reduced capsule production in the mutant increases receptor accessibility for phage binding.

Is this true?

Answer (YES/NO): NO